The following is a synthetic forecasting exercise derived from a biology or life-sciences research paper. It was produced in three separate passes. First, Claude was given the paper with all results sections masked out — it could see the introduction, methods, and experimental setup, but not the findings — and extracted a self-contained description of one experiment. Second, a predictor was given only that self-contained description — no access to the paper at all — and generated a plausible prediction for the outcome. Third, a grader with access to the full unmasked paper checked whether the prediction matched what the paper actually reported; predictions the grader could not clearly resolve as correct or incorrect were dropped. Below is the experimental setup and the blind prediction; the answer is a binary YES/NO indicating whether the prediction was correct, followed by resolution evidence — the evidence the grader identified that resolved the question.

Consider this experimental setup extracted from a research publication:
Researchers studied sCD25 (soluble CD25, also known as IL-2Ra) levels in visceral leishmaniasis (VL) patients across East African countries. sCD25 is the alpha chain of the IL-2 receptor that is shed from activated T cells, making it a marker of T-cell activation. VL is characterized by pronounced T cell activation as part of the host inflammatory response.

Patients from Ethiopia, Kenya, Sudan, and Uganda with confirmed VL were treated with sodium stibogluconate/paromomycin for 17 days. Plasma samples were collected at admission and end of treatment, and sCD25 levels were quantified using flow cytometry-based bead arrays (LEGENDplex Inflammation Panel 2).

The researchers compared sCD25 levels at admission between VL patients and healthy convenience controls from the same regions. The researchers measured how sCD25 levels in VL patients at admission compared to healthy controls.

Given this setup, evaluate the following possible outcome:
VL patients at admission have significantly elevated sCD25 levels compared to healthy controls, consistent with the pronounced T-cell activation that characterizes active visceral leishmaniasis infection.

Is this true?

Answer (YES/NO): YES